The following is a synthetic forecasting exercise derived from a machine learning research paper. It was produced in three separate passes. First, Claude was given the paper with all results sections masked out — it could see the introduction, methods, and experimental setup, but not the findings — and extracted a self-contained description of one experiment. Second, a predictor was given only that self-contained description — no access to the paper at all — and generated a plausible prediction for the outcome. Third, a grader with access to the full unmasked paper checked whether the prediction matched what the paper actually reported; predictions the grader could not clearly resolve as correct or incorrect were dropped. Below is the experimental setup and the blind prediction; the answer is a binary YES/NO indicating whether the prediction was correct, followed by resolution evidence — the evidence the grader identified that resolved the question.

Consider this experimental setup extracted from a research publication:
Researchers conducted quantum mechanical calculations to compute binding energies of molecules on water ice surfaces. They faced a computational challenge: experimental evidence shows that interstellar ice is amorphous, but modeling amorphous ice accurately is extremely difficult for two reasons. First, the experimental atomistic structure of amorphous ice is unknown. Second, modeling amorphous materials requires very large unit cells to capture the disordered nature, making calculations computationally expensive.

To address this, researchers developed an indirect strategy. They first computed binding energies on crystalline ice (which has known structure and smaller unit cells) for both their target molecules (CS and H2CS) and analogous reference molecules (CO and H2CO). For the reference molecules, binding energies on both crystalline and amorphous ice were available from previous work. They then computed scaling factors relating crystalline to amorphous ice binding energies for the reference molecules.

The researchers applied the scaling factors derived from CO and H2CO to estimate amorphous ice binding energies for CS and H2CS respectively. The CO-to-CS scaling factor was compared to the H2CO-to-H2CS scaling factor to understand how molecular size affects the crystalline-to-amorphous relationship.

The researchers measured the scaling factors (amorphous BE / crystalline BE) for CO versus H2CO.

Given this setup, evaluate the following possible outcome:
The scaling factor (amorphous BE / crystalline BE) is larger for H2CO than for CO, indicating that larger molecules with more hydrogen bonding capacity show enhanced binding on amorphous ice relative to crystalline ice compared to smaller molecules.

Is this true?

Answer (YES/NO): NO